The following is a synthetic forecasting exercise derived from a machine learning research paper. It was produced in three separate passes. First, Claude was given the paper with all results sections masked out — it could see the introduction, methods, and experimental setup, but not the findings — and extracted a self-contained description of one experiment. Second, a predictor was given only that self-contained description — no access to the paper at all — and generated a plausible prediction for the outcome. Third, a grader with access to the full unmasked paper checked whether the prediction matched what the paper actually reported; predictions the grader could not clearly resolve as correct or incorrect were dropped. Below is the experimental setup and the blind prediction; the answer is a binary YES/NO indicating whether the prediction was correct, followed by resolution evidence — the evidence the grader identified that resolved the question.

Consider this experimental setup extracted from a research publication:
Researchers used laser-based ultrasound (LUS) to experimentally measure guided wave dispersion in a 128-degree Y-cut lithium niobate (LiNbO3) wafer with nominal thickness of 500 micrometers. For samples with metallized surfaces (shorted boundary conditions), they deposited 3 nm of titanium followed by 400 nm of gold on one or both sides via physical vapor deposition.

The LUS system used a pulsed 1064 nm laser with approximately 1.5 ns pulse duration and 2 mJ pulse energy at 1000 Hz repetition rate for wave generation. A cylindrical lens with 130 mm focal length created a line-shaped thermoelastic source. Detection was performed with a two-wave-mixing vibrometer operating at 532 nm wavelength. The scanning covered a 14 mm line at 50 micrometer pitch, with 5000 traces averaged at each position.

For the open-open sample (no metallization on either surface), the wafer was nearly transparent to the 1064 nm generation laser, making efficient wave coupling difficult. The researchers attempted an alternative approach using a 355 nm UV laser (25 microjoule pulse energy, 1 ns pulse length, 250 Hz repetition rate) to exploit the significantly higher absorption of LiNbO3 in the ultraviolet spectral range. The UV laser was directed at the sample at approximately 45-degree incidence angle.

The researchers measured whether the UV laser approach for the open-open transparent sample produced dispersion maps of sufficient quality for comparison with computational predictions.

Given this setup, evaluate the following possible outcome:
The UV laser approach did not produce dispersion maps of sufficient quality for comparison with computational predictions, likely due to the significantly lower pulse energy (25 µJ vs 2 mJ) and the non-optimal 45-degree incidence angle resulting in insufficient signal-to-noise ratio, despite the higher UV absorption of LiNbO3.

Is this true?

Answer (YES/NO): NO